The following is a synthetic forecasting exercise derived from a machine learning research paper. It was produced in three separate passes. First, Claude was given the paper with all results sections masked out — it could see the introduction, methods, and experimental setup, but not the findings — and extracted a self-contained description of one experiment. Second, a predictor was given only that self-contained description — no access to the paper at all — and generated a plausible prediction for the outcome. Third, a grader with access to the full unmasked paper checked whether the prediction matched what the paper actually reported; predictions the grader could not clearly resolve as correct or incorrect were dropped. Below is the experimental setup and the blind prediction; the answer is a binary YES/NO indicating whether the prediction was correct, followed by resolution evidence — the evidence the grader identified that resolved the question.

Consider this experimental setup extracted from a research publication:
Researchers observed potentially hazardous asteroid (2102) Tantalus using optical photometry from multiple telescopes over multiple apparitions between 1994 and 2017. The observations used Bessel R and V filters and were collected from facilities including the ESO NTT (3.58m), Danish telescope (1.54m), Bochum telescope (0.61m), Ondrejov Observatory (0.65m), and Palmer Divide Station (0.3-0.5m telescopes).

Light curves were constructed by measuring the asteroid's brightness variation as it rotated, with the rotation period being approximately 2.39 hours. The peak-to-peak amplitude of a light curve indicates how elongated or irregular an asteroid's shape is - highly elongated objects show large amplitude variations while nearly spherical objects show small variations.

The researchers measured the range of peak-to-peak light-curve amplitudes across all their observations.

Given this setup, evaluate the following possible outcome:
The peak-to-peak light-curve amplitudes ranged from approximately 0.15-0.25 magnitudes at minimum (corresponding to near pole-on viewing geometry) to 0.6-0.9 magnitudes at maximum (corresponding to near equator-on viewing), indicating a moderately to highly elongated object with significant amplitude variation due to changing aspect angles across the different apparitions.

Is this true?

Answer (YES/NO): NO